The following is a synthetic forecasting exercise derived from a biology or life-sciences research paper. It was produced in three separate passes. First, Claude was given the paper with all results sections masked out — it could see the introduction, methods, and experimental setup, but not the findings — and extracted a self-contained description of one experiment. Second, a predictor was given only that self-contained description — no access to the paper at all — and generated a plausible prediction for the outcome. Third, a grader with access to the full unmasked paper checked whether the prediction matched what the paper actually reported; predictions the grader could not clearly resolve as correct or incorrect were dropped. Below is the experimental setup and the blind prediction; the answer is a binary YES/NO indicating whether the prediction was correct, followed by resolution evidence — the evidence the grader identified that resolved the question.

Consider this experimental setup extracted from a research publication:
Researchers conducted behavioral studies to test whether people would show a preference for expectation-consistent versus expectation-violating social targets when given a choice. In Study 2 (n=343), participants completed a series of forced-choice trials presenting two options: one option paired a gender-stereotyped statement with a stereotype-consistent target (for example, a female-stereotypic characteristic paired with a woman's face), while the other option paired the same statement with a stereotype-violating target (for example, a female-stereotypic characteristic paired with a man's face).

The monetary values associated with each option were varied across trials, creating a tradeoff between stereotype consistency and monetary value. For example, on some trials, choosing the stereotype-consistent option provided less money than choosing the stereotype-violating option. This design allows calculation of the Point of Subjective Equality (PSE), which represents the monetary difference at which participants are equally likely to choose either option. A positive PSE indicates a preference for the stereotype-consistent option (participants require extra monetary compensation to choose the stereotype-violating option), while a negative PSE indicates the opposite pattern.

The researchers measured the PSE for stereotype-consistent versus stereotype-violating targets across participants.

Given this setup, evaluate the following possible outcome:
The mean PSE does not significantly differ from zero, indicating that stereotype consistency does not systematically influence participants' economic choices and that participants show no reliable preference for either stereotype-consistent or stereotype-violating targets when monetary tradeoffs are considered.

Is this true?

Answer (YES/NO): NO